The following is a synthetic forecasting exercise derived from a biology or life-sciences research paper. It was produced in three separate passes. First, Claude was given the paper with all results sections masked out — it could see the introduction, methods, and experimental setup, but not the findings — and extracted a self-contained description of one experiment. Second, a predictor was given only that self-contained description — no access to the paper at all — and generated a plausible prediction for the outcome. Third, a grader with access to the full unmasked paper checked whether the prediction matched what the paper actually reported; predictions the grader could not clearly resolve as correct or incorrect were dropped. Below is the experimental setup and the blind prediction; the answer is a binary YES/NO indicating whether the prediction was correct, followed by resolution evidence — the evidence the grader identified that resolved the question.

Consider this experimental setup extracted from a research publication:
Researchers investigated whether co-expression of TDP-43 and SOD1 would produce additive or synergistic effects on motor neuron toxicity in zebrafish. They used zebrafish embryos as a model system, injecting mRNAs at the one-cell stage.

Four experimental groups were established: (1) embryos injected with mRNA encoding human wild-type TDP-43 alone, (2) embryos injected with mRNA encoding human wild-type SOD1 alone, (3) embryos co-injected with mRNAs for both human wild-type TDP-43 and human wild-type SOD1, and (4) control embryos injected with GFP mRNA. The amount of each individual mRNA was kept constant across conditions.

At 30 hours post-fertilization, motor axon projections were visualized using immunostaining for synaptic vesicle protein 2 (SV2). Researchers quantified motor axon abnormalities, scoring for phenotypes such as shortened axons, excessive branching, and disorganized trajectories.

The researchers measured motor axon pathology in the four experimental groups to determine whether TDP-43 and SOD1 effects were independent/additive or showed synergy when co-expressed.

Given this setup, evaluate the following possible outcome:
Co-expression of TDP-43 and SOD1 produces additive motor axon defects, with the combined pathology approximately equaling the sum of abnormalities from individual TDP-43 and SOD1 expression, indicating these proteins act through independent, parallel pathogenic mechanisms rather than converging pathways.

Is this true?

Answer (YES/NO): NO